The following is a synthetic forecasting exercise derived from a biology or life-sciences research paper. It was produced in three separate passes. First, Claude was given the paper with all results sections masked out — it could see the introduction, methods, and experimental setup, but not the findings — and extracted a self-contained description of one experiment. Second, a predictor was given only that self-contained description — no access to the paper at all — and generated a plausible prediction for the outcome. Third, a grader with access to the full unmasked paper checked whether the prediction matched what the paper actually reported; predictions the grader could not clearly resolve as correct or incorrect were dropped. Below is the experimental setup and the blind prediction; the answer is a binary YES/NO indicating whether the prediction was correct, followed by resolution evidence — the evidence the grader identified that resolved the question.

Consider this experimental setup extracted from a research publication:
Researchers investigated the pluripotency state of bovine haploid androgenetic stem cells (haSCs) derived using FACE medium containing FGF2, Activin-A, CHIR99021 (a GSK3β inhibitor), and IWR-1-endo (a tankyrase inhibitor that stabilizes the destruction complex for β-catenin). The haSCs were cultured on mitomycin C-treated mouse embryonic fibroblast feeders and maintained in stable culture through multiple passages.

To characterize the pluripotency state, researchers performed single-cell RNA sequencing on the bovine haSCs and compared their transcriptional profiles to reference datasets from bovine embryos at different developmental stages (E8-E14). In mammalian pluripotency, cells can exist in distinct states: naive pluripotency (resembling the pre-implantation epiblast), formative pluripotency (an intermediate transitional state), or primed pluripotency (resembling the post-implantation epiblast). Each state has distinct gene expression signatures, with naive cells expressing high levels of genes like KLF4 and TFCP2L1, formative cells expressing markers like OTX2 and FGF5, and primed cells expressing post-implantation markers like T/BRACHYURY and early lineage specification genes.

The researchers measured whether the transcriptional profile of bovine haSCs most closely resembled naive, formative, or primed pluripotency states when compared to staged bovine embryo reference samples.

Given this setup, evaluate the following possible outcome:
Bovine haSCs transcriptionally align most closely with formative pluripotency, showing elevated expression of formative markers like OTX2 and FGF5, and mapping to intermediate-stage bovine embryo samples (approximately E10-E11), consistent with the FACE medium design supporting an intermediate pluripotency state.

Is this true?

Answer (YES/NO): YES